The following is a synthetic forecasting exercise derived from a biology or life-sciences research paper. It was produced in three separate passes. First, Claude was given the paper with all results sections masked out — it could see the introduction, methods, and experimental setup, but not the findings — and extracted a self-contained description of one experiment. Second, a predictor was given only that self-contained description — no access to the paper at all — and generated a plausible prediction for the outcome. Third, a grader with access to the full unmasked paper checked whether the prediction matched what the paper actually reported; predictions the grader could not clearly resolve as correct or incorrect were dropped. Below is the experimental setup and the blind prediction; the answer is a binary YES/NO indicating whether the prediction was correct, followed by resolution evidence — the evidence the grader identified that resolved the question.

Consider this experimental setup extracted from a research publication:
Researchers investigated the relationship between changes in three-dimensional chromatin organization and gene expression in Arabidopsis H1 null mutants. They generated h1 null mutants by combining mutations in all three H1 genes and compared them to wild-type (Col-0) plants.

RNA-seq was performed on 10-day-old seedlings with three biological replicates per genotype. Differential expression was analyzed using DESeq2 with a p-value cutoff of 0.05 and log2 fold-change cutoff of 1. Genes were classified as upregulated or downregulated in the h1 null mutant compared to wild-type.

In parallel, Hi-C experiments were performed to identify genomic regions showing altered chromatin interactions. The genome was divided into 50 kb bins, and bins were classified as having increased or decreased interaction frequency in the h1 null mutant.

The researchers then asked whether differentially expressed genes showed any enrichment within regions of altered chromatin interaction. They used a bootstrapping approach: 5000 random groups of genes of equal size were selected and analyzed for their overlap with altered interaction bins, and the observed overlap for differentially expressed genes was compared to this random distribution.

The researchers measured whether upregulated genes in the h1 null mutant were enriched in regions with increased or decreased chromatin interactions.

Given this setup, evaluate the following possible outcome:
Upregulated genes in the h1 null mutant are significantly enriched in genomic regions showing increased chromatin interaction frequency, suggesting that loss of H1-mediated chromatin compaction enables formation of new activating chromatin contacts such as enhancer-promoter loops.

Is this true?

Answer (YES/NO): NO